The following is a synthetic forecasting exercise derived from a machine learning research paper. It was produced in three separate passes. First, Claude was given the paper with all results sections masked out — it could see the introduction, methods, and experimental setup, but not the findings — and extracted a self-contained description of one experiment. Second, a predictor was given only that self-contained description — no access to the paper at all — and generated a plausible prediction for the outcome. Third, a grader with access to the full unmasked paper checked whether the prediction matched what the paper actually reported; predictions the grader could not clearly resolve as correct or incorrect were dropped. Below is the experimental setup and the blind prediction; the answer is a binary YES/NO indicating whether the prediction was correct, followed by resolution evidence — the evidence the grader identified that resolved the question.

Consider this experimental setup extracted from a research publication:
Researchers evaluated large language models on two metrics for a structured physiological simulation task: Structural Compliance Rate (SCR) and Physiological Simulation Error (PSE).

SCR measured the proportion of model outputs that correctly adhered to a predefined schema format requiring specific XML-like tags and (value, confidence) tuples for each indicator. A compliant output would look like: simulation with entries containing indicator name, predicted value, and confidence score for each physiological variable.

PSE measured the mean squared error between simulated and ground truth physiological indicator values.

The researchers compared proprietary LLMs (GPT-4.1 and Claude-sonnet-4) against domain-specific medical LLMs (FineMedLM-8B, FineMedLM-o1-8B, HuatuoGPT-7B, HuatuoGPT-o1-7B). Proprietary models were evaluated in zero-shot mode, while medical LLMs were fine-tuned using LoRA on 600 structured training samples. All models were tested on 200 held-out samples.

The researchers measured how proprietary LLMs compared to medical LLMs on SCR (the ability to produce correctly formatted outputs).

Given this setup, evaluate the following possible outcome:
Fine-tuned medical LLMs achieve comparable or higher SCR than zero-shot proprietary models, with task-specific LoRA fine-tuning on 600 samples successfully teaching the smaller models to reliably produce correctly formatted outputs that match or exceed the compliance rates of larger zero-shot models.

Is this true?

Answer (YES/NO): NO